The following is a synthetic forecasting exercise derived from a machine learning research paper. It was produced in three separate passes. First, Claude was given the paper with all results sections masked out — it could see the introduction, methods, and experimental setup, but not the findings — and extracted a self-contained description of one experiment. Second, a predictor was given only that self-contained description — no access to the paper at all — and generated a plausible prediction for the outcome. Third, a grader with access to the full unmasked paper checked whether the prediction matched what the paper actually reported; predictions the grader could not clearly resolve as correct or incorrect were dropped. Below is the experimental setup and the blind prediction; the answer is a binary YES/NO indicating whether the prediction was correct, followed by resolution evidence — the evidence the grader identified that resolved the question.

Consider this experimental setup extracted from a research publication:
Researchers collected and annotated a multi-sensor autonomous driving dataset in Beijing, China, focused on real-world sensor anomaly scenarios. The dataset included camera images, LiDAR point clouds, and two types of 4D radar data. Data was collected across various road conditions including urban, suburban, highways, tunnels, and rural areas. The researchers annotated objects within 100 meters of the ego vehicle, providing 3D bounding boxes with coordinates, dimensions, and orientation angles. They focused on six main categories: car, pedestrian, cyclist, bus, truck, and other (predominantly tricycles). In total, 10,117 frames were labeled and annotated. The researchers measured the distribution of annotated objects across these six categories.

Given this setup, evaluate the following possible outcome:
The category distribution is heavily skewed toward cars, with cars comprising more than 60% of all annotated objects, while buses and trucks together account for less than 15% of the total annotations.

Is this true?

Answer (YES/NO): NO